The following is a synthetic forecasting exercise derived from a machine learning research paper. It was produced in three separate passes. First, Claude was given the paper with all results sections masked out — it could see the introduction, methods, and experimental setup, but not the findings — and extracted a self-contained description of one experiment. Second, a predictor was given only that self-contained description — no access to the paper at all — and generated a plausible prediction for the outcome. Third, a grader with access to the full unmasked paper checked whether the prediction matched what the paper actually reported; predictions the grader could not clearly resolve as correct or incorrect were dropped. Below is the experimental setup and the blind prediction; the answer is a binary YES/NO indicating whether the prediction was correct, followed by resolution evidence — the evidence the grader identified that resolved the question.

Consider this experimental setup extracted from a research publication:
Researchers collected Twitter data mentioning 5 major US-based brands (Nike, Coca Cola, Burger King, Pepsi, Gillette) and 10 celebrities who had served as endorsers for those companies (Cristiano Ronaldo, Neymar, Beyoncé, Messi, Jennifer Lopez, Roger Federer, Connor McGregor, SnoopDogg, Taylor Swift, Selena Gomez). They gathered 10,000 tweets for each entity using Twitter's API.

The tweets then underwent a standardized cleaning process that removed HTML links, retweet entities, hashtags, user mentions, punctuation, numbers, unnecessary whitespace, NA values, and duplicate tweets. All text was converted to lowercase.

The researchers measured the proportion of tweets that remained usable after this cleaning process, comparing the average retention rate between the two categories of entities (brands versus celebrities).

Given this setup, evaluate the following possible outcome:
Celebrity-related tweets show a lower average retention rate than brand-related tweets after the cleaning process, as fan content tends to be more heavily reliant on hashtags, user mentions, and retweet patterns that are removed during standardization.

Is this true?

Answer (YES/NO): YES